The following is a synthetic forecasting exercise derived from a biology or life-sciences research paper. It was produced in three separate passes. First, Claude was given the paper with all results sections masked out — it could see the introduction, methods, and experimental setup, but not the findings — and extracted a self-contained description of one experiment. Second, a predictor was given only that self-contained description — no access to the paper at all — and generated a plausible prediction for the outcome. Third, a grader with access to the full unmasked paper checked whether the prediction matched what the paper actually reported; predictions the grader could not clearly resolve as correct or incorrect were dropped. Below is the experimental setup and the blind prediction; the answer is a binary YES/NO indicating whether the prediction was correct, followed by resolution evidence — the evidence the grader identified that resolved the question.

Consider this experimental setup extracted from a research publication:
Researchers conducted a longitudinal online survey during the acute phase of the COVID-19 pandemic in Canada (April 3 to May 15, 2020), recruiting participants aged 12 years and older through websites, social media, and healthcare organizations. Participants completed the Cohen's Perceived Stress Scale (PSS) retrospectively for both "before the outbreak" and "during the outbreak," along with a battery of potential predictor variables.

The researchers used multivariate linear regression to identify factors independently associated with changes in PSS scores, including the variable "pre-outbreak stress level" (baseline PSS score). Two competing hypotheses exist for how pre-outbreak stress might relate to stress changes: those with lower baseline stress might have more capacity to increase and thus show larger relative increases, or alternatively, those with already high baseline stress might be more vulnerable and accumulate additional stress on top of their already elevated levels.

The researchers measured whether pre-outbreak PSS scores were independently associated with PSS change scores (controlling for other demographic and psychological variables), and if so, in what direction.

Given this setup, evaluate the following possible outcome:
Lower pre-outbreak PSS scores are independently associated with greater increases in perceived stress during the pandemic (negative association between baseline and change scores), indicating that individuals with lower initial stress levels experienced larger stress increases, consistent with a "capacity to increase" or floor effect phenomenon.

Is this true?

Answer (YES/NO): YES